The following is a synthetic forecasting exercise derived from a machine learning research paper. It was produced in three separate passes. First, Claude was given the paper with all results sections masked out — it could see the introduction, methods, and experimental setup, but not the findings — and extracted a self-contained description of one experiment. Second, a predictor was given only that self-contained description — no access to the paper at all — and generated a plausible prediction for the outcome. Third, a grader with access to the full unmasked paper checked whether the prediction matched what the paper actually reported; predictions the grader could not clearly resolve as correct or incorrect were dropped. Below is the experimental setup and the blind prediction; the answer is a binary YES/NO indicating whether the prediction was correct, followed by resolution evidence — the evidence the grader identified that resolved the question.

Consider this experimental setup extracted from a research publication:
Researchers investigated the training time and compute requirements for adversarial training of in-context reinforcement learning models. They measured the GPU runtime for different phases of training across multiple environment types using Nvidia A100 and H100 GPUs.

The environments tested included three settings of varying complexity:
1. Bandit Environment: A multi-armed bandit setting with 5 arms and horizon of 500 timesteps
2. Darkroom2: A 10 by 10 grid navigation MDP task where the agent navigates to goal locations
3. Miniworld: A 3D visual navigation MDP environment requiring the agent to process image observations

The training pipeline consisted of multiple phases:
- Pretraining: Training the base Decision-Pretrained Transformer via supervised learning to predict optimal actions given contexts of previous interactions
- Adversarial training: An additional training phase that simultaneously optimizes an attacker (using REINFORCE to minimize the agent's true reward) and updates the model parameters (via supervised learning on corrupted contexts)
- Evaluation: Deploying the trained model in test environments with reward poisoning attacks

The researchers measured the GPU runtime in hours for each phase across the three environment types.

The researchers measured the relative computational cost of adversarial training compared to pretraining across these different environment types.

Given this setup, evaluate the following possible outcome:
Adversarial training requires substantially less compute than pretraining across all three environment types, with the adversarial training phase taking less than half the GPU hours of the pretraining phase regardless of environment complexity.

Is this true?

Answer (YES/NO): YES